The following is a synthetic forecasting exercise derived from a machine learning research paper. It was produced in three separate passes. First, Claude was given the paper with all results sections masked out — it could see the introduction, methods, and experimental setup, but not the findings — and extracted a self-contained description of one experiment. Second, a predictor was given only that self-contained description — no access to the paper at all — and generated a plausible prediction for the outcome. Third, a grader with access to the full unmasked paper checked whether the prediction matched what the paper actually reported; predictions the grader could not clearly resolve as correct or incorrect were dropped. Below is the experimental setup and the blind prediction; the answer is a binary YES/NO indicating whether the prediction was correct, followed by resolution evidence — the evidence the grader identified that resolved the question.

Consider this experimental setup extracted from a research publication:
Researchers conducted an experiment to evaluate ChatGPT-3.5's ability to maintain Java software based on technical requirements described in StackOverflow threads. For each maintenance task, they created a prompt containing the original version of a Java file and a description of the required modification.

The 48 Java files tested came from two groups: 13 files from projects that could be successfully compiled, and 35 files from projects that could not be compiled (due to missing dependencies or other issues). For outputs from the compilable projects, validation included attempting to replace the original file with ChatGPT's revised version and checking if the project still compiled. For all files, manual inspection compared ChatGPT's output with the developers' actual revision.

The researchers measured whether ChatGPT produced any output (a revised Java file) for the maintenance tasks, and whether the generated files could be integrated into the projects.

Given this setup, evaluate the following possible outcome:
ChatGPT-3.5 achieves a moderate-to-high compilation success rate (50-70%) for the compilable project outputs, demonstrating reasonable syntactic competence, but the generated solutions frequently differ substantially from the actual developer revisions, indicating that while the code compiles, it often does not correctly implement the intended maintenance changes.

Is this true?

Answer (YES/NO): NO